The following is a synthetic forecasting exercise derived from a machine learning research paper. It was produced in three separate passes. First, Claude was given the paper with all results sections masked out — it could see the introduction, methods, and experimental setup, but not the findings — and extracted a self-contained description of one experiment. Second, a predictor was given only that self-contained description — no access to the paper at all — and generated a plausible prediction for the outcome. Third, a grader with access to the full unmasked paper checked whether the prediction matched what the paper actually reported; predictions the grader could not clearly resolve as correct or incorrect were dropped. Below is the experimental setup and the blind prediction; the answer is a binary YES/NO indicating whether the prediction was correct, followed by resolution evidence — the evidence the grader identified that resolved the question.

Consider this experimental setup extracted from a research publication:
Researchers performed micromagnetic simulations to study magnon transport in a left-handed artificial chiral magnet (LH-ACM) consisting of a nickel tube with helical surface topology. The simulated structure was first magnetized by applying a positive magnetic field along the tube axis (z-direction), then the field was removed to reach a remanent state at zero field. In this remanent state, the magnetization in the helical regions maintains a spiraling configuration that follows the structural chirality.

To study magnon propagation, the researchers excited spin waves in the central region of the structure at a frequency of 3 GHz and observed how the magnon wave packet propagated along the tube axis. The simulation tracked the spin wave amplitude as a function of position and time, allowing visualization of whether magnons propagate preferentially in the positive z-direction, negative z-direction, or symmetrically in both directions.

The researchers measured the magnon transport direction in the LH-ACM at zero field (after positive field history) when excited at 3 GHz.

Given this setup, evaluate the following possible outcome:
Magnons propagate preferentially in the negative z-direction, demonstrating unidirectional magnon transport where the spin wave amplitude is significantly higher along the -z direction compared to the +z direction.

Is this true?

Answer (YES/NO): YES